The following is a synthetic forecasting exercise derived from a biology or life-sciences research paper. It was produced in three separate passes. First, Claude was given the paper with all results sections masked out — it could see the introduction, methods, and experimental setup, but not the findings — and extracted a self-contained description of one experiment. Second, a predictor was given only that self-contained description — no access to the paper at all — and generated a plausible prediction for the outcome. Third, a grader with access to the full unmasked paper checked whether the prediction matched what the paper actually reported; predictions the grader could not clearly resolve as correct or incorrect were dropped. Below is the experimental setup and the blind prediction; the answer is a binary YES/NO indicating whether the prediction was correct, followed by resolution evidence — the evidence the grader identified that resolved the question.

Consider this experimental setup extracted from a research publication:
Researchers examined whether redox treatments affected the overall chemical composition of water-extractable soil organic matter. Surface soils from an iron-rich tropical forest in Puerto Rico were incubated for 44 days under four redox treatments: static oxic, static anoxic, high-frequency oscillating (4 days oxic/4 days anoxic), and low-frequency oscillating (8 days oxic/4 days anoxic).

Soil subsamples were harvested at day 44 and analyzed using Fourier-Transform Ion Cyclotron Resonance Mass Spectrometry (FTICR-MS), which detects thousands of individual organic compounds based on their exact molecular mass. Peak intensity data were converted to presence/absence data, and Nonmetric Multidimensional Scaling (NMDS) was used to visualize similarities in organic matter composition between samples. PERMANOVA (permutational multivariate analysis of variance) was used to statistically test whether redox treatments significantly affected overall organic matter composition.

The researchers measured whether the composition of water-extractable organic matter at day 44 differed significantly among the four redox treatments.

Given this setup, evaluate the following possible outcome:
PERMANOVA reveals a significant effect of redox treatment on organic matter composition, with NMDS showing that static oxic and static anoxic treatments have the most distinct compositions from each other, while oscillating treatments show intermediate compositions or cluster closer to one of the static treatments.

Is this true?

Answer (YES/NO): NO